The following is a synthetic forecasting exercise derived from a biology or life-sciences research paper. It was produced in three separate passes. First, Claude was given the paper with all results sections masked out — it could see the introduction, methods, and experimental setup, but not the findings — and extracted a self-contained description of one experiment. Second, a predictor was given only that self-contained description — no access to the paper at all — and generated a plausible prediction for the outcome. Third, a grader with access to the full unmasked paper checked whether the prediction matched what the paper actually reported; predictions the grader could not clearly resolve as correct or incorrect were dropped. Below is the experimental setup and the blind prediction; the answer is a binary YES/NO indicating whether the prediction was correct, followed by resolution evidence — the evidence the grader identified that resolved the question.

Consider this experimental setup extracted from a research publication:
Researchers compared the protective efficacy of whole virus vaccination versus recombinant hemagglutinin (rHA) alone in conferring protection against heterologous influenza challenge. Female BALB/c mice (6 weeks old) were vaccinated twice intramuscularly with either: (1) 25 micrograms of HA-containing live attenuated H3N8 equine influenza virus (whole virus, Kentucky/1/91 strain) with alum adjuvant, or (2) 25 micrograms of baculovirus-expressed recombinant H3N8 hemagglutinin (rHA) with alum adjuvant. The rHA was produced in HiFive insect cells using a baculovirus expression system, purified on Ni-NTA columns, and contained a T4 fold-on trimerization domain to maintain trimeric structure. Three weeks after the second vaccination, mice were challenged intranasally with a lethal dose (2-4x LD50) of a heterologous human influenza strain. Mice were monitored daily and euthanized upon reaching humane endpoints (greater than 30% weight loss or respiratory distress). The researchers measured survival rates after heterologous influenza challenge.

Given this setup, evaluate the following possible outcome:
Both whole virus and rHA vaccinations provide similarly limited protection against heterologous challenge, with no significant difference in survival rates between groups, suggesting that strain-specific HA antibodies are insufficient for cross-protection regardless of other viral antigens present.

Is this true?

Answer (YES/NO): NO